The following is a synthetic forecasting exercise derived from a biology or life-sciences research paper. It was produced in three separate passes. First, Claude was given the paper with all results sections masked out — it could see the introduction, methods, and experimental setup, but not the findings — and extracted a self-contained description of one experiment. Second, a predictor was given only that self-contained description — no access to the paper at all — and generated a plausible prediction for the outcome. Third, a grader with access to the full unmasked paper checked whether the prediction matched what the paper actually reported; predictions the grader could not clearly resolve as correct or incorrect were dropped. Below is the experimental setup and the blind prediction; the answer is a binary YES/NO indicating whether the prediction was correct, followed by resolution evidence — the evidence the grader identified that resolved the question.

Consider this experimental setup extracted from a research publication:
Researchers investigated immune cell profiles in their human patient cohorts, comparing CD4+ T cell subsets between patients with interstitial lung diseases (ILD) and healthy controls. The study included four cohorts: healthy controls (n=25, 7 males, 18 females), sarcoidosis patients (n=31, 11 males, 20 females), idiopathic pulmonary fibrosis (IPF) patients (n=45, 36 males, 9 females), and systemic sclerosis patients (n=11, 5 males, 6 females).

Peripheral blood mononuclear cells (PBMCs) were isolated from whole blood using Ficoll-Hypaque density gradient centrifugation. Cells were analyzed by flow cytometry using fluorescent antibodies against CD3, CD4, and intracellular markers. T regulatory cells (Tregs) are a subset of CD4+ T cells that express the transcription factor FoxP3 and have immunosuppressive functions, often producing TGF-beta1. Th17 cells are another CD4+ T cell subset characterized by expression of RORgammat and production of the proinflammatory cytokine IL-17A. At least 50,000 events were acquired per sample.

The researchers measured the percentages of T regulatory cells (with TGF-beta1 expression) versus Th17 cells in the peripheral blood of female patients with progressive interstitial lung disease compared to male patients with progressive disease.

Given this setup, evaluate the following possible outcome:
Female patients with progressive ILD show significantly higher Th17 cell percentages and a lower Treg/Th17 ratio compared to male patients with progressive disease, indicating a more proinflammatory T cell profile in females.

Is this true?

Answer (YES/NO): NO